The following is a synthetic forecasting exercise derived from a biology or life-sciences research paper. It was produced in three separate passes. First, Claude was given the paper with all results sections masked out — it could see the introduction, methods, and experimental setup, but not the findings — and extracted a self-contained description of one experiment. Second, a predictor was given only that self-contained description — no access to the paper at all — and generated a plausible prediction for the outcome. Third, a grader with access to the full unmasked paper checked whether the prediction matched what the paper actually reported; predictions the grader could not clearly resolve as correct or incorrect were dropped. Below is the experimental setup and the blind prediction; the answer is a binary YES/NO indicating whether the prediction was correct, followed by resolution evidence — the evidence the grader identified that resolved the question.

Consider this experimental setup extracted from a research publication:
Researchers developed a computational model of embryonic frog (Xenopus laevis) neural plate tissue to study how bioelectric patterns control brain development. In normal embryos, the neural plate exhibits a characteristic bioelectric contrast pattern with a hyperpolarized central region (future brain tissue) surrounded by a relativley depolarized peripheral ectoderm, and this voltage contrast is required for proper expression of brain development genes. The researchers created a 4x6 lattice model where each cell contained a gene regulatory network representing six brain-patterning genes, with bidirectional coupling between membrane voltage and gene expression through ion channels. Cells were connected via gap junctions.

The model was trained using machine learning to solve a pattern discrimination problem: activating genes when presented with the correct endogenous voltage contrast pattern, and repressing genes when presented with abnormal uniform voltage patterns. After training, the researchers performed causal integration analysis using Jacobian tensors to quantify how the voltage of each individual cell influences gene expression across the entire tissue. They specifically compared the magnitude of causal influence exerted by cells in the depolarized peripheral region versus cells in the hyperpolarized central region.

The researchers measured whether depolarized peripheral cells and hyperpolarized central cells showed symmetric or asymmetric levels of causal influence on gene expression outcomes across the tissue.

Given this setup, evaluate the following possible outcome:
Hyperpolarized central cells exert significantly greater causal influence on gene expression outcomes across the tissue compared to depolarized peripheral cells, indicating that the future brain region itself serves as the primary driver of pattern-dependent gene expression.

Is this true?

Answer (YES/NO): NO